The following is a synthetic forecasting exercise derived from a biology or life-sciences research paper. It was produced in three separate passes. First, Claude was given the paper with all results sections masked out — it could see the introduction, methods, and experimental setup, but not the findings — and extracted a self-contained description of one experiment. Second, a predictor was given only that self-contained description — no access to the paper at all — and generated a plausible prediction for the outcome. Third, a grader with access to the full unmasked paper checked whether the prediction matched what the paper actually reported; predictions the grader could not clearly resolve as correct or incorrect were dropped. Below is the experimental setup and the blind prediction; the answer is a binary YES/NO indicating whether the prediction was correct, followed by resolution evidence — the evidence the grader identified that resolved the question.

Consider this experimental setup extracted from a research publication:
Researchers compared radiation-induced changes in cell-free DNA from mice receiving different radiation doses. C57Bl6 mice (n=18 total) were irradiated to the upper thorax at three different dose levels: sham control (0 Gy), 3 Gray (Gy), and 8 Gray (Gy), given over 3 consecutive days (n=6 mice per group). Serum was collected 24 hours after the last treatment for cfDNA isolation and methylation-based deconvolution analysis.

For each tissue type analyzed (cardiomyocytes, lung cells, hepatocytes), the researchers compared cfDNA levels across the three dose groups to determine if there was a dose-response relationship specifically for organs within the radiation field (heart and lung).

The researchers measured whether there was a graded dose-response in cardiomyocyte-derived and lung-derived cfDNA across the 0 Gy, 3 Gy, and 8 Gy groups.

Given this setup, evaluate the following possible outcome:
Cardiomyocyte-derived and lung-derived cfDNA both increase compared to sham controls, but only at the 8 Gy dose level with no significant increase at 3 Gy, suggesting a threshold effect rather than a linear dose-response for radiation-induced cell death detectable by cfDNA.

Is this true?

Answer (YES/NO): NO